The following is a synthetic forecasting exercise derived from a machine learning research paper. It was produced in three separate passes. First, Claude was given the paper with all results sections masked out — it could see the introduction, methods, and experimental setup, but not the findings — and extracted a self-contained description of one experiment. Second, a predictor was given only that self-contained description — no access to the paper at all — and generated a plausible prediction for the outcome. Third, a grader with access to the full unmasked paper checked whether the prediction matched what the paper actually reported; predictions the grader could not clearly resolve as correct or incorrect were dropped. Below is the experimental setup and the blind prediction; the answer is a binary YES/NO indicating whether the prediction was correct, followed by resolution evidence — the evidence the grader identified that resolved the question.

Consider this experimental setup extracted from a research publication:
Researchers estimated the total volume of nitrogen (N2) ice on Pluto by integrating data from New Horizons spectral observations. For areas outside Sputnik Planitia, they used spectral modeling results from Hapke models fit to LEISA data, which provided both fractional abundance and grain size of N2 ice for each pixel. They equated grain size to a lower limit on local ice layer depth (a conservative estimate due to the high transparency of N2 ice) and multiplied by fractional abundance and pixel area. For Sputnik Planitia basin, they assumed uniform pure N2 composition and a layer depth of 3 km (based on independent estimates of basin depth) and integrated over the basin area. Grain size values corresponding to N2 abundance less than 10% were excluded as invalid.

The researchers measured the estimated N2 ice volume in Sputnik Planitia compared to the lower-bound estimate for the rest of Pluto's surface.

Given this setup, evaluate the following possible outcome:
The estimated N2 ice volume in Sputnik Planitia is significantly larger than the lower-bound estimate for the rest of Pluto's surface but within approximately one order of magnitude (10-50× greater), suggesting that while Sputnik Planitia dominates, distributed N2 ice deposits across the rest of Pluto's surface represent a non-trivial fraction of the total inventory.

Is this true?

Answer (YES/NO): NO